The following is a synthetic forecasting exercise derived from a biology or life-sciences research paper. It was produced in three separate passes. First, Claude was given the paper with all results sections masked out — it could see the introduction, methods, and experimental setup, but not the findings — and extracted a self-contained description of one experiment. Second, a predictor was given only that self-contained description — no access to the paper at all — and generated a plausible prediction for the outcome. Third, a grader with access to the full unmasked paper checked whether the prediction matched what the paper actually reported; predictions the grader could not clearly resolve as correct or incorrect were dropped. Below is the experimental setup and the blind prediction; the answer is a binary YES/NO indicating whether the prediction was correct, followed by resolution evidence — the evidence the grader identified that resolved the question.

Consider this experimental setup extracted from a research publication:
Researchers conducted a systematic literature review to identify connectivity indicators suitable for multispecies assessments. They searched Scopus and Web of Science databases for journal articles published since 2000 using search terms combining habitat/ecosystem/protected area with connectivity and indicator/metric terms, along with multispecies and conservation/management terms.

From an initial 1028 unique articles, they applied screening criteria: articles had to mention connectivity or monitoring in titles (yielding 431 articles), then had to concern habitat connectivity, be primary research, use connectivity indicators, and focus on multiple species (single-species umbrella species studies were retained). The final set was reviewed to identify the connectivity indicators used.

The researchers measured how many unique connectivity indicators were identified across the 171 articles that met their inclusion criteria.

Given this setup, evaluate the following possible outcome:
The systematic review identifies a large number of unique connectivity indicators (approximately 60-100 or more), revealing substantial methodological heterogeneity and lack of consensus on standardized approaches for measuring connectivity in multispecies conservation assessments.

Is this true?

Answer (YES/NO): YES